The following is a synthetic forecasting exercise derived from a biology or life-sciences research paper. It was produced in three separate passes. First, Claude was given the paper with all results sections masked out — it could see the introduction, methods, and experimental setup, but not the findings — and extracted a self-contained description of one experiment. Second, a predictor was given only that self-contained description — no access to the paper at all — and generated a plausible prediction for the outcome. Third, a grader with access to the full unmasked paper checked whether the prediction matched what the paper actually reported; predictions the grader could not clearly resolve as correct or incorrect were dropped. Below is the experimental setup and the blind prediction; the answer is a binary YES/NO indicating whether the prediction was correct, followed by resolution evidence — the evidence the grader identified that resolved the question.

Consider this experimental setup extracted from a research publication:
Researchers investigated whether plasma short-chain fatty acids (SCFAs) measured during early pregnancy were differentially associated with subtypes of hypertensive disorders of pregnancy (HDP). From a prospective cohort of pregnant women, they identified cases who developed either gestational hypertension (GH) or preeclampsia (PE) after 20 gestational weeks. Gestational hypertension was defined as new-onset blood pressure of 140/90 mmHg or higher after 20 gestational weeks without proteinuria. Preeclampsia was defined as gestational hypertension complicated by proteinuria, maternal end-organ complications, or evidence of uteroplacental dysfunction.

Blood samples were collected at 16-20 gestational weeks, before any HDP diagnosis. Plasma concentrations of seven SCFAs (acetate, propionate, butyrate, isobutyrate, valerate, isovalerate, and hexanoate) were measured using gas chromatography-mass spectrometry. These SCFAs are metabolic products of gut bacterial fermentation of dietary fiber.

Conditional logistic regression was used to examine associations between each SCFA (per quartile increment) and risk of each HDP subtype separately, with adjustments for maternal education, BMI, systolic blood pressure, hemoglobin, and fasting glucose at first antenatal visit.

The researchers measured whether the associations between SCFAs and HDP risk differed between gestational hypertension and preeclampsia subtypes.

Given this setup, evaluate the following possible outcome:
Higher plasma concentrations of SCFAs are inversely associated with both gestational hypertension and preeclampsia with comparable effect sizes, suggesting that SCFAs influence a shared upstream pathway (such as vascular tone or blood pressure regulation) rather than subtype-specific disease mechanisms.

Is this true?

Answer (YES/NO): NO